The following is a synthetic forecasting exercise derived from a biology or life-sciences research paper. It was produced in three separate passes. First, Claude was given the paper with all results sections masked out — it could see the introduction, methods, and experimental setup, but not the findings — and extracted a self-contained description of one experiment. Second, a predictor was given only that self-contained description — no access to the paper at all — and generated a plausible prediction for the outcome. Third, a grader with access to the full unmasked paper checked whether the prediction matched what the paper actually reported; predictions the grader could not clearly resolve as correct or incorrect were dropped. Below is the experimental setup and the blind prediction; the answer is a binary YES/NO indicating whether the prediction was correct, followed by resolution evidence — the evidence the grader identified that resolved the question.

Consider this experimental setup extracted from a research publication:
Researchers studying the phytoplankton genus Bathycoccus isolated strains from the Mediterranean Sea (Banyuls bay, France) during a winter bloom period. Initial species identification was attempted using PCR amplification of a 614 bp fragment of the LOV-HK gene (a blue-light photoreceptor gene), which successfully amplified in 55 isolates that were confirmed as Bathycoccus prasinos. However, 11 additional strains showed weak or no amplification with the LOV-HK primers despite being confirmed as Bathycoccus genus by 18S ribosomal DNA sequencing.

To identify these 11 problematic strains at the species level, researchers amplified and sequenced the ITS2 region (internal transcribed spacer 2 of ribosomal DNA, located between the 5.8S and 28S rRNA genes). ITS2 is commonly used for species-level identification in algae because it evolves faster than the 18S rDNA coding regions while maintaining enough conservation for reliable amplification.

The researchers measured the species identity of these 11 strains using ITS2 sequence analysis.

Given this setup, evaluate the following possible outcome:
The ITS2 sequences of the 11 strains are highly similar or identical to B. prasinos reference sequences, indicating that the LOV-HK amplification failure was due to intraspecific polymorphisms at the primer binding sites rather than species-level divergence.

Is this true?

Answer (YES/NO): NO